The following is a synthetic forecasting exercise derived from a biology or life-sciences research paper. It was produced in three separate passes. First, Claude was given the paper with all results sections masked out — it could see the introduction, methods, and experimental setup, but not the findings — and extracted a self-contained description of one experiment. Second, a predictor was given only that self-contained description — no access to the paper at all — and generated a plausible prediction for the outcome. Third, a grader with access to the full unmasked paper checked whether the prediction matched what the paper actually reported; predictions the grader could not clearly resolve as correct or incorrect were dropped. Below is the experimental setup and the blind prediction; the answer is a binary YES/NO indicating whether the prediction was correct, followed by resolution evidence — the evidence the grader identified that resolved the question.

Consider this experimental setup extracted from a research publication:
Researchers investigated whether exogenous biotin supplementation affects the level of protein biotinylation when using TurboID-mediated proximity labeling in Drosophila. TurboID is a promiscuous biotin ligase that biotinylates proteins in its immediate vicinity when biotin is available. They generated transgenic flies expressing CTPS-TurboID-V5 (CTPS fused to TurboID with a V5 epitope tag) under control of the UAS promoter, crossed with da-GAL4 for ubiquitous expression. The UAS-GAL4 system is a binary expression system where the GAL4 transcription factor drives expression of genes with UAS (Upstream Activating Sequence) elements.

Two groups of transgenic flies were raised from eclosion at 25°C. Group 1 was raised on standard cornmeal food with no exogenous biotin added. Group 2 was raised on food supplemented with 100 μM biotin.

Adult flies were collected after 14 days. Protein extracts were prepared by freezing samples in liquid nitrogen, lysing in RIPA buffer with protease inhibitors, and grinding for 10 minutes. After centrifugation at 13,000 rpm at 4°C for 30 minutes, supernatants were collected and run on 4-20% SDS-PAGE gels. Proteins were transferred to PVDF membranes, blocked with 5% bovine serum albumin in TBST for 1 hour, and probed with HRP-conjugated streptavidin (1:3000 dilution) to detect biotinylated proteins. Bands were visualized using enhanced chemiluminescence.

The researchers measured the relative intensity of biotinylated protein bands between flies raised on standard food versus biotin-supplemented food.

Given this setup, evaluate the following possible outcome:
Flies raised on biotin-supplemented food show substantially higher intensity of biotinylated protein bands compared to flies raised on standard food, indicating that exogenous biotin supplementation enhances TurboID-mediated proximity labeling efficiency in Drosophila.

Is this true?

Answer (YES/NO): YES